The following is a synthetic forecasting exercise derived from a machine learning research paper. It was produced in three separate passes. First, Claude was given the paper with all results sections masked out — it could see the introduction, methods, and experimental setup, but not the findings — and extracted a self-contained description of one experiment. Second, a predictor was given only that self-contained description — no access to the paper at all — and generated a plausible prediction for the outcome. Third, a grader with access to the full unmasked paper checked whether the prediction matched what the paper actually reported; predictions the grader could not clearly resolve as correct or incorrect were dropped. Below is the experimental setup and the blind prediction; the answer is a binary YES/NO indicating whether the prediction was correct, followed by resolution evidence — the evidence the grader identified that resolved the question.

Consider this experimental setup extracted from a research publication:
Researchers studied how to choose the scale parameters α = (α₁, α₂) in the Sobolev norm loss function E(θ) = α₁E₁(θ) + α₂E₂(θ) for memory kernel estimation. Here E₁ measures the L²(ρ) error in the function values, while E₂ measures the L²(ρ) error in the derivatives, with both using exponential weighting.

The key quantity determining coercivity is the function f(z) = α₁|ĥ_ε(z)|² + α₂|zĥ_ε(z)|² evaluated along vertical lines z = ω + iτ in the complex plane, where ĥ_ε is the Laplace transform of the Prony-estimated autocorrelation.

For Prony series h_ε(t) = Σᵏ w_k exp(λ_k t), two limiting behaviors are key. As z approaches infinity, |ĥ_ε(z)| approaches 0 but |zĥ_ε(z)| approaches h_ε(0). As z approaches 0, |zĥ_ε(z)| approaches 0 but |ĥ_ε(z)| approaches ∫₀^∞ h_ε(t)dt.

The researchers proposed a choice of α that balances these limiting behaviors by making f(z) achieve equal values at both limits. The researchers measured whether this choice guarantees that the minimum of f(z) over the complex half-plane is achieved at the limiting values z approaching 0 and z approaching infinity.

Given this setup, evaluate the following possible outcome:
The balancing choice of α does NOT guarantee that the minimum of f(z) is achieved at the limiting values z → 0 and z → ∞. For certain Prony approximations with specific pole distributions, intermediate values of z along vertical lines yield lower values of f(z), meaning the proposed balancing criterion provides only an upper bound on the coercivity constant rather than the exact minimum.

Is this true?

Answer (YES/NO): YES